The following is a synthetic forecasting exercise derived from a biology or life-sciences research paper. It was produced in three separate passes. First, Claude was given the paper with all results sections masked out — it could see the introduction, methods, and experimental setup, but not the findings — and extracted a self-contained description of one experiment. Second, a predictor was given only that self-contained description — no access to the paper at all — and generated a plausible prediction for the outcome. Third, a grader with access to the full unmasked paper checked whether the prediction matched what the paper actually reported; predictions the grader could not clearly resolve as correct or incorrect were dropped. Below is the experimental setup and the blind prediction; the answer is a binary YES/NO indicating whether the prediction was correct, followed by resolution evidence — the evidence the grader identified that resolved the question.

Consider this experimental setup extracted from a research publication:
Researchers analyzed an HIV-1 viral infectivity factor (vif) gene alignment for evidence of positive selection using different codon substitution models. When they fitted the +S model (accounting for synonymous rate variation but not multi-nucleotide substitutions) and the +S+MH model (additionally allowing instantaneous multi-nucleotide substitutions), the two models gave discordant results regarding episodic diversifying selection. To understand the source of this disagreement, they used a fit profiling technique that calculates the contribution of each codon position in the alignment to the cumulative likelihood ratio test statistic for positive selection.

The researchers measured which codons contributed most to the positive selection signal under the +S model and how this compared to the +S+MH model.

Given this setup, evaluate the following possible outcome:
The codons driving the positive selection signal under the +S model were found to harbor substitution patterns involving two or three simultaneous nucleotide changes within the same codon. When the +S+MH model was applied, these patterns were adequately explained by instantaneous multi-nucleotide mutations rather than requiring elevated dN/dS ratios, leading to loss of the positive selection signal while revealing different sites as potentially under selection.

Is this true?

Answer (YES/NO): NO